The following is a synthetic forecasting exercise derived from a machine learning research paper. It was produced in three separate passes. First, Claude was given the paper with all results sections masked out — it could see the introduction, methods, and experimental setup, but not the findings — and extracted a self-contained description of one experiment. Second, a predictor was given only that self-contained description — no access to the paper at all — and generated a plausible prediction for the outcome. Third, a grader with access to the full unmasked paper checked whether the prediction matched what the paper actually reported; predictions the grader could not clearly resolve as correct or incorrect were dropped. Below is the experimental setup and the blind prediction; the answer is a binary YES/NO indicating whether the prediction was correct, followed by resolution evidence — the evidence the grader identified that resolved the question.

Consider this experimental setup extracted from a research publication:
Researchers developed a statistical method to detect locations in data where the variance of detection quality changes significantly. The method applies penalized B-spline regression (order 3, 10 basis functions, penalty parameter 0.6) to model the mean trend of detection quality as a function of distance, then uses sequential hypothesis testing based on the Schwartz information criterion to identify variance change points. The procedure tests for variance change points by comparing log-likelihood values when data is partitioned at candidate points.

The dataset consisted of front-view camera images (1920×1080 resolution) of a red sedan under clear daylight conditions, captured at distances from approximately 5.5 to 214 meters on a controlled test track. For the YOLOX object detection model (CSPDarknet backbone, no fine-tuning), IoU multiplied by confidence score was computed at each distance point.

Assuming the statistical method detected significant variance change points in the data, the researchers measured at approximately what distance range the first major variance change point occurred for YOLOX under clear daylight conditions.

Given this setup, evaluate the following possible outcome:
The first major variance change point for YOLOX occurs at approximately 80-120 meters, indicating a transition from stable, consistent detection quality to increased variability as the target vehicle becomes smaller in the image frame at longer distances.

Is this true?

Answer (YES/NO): NO